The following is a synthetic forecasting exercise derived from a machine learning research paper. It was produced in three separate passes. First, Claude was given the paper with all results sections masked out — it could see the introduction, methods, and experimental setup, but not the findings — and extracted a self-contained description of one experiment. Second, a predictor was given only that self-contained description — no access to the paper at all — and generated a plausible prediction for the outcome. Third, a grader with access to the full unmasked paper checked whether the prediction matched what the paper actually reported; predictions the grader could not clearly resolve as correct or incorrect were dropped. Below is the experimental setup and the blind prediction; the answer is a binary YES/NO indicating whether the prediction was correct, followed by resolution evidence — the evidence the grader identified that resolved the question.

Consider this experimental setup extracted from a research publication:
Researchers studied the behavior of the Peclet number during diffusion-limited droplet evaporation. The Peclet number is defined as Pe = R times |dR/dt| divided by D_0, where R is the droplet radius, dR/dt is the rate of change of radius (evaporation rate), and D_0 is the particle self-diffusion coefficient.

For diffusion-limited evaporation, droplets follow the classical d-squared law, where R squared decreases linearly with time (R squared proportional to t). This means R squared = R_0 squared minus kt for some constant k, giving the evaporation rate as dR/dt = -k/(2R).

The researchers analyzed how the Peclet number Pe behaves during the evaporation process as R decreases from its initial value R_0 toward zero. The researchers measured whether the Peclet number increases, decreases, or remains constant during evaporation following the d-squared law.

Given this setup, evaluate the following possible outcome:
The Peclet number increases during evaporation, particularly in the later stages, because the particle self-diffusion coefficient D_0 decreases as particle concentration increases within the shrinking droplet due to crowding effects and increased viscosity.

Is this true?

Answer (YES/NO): NO